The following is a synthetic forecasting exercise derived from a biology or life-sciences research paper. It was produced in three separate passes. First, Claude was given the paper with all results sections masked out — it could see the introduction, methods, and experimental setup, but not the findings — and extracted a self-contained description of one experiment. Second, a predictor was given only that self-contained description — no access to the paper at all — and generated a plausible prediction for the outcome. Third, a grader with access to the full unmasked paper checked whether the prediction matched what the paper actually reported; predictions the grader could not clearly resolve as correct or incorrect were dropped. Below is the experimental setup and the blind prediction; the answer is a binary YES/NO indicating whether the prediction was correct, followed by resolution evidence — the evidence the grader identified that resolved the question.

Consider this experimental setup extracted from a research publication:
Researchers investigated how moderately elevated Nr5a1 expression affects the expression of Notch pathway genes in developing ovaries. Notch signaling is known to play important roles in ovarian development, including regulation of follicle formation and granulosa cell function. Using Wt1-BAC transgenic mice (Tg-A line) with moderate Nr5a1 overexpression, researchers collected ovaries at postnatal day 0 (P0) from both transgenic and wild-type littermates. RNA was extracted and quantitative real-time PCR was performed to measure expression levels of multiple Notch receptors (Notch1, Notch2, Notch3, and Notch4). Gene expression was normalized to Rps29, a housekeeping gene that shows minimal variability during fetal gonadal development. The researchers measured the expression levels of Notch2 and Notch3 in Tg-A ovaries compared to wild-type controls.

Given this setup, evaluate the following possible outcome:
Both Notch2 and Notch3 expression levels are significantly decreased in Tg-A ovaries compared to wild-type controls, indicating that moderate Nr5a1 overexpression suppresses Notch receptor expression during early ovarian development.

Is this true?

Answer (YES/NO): YES